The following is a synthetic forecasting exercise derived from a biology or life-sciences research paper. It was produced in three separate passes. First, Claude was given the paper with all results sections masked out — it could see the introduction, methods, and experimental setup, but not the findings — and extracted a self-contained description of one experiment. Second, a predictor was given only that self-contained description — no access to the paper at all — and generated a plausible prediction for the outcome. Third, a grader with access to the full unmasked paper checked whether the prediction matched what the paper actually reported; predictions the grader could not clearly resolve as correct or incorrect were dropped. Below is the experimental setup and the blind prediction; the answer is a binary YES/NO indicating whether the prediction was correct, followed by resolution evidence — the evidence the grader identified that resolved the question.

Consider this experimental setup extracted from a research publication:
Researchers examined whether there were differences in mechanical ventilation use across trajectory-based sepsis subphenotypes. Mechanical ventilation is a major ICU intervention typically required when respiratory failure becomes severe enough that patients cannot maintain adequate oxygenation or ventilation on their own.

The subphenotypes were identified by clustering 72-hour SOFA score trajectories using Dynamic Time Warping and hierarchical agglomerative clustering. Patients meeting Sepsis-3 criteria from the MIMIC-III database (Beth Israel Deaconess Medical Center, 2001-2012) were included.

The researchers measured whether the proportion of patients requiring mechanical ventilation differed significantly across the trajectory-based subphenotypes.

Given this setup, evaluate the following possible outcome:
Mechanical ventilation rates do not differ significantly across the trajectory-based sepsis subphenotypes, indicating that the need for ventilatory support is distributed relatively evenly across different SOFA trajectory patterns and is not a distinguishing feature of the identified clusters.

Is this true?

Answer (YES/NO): NO